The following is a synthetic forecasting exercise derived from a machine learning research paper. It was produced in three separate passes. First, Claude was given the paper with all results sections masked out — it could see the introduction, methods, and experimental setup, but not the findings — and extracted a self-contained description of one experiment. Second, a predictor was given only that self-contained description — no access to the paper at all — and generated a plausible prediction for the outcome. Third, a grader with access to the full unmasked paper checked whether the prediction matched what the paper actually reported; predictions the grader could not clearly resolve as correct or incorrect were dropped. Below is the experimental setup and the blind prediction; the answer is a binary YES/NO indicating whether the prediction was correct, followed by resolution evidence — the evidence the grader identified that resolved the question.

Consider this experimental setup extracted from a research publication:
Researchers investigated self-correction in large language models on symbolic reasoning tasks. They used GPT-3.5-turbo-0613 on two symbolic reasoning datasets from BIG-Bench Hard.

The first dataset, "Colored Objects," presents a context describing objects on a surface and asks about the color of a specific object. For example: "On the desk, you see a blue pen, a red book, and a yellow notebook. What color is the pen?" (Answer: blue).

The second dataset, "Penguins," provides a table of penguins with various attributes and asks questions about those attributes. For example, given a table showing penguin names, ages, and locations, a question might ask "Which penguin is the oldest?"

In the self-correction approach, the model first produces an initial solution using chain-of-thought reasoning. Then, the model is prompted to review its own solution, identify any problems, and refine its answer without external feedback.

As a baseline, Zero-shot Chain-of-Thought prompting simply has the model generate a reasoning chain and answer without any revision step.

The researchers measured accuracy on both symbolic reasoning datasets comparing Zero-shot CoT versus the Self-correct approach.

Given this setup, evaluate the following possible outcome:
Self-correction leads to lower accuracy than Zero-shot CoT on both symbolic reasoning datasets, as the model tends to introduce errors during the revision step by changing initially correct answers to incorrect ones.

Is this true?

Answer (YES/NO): YES